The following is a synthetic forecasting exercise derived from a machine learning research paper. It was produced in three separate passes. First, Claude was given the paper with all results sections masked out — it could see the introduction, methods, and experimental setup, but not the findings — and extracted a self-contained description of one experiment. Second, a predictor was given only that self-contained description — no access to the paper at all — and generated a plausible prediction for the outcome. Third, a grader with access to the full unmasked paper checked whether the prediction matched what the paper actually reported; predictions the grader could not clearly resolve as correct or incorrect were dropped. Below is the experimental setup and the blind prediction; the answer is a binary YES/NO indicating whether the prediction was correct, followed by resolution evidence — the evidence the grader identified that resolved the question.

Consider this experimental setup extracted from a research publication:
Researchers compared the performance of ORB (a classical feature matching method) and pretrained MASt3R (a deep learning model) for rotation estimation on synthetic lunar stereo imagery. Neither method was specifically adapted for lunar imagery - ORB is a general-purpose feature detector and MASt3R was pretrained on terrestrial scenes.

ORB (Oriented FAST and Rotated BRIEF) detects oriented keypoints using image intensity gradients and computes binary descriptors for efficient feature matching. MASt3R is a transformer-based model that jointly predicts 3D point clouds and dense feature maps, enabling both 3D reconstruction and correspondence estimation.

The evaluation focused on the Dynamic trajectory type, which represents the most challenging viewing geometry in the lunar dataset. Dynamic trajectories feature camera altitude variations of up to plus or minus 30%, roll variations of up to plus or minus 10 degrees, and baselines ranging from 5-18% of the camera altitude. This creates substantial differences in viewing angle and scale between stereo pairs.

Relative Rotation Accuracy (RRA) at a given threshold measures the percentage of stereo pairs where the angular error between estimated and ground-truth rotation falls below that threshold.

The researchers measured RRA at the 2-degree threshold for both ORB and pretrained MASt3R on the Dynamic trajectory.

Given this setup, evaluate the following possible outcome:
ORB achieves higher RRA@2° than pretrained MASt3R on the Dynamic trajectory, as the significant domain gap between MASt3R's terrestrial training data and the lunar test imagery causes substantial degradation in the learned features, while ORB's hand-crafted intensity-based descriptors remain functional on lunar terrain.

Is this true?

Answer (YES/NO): NO